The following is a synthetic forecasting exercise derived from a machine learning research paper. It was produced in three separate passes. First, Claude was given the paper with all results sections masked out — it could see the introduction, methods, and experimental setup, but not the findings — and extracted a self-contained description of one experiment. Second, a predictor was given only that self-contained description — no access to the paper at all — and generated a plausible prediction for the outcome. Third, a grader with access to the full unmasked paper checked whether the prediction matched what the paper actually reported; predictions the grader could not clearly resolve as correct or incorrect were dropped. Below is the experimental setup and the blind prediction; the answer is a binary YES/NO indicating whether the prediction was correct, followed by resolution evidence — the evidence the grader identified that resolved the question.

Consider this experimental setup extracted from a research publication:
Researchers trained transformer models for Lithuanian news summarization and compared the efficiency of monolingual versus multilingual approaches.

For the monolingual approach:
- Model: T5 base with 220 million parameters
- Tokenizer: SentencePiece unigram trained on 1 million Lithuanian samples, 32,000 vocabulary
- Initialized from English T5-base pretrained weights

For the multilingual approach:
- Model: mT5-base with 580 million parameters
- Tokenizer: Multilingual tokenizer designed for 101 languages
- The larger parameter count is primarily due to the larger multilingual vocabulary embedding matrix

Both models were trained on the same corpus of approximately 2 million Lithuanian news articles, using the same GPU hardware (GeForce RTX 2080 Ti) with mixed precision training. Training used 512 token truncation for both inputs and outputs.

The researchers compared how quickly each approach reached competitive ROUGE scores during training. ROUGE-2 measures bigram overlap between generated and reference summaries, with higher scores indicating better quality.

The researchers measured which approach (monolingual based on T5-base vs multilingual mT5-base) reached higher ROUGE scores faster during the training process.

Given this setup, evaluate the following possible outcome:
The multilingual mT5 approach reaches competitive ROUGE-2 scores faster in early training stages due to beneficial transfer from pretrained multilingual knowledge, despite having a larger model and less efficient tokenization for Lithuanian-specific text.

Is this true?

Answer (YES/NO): NO